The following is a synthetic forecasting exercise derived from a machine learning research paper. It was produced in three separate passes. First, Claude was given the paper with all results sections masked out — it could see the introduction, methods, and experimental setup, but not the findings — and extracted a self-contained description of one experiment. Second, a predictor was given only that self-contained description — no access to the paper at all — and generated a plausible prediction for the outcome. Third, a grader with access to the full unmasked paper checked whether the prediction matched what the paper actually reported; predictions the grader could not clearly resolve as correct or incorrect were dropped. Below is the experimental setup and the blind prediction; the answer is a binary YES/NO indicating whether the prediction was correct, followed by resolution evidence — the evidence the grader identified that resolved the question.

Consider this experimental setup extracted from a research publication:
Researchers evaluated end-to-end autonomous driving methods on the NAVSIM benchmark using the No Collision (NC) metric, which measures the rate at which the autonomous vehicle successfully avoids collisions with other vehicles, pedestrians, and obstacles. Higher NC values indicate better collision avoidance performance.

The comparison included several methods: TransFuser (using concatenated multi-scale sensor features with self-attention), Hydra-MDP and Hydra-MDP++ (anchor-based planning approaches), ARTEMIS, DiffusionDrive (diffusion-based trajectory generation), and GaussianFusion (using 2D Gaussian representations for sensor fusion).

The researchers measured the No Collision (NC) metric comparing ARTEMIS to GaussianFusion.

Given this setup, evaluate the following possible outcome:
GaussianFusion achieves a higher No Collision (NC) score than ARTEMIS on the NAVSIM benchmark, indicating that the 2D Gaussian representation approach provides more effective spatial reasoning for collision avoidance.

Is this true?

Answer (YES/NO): NO